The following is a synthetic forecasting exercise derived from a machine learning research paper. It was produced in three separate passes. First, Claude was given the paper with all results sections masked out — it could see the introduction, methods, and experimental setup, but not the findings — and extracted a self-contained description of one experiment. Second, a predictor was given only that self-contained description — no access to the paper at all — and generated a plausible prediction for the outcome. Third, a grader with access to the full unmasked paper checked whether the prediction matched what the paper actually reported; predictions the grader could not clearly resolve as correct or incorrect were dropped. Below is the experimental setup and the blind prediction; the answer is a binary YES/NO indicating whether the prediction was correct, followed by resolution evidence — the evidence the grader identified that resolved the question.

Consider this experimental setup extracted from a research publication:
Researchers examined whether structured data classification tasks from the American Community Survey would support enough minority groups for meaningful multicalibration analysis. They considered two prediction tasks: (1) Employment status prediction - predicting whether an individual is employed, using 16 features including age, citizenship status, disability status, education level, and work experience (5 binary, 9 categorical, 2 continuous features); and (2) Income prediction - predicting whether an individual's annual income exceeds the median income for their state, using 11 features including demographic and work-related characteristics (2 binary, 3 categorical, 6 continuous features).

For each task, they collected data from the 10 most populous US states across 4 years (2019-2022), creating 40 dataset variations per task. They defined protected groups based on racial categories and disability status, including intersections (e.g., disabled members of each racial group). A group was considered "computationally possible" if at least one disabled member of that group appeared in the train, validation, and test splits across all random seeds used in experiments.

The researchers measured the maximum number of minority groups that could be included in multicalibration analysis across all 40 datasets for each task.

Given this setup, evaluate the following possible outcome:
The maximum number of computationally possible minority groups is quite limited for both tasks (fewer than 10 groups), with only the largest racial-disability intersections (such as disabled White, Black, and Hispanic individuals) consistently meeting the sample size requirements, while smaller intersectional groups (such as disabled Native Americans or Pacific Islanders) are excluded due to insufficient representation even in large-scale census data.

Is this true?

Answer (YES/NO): NO